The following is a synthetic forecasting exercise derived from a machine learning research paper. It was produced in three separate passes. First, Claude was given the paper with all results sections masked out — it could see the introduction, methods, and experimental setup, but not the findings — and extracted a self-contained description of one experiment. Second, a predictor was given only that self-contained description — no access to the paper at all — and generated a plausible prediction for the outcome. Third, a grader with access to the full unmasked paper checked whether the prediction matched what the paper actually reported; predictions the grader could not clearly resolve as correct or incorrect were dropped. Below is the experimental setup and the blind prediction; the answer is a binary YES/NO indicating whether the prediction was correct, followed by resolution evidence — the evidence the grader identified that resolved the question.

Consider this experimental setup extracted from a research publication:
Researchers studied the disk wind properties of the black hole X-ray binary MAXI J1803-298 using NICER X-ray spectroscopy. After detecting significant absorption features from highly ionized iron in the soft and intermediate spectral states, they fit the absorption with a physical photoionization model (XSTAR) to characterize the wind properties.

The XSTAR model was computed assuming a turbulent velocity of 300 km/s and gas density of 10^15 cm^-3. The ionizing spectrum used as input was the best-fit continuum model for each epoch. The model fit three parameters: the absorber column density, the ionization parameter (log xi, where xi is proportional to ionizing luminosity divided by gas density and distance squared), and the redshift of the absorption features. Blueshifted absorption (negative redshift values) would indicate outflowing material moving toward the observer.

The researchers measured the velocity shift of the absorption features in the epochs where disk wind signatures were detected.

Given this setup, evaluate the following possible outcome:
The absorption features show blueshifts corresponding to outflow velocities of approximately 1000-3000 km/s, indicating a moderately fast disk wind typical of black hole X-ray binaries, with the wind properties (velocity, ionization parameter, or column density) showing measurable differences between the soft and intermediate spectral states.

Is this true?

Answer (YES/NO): NO